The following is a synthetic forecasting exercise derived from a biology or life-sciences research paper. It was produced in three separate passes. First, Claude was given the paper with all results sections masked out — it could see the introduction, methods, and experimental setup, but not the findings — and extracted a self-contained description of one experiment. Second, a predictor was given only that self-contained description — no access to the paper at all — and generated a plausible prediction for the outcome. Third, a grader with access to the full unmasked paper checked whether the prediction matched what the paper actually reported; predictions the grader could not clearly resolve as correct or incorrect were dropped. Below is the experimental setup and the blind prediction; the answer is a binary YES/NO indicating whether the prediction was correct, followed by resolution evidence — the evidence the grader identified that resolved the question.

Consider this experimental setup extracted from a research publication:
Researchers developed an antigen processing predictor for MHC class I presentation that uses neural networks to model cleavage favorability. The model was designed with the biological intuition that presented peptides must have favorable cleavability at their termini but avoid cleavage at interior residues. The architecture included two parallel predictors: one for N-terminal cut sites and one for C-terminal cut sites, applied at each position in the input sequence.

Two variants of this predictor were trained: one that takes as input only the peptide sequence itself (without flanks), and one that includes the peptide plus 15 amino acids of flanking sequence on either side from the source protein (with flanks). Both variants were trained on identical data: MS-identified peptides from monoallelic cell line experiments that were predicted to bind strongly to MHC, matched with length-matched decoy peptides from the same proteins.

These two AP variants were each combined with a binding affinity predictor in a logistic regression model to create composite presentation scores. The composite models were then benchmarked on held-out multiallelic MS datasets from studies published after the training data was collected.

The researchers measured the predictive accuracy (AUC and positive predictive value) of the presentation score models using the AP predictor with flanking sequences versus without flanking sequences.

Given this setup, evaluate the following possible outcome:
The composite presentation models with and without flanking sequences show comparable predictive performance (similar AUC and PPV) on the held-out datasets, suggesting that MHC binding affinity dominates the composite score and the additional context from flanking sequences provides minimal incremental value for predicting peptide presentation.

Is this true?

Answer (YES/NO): YES